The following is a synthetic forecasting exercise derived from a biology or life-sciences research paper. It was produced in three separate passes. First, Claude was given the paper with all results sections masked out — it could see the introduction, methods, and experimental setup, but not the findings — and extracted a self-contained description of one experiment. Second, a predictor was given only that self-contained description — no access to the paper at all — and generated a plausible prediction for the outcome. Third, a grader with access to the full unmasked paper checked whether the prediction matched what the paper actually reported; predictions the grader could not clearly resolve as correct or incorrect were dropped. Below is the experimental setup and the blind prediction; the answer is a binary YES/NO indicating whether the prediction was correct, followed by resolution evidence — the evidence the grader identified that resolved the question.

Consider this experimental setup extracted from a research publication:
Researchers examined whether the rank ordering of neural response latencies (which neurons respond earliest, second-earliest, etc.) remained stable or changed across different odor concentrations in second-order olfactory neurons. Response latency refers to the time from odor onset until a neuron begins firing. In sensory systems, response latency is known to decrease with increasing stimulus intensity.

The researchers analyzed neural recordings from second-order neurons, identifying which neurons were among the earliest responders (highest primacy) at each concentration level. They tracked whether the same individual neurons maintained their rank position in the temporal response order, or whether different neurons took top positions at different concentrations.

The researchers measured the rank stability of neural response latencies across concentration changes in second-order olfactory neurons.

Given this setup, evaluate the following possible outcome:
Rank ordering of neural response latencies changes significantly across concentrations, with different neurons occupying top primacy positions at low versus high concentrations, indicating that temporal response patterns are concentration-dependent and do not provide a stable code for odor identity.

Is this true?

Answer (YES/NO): NO